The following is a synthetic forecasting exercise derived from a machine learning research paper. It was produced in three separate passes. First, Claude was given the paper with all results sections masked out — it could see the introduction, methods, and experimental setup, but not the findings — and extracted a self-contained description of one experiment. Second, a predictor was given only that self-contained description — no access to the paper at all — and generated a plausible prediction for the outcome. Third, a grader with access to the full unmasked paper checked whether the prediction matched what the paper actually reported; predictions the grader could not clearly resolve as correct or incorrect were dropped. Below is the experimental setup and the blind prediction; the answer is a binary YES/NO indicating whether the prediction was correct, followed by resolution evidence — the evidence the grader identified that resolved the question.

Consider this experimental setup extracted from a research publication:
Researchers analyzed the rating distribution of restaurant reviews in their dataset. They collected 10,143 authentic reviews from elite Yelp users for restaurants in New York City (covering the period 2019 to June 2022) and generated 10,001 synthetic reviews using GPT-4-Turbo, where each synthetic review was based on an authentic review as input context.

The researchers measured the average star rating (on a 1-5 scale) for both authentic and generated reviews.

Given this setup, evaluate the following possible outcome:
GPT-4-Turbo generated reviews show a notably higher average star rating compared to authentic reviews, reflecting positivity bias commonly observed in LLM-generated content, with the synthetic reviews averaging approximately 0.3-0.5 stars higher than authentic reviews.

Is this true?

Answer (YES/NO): NO